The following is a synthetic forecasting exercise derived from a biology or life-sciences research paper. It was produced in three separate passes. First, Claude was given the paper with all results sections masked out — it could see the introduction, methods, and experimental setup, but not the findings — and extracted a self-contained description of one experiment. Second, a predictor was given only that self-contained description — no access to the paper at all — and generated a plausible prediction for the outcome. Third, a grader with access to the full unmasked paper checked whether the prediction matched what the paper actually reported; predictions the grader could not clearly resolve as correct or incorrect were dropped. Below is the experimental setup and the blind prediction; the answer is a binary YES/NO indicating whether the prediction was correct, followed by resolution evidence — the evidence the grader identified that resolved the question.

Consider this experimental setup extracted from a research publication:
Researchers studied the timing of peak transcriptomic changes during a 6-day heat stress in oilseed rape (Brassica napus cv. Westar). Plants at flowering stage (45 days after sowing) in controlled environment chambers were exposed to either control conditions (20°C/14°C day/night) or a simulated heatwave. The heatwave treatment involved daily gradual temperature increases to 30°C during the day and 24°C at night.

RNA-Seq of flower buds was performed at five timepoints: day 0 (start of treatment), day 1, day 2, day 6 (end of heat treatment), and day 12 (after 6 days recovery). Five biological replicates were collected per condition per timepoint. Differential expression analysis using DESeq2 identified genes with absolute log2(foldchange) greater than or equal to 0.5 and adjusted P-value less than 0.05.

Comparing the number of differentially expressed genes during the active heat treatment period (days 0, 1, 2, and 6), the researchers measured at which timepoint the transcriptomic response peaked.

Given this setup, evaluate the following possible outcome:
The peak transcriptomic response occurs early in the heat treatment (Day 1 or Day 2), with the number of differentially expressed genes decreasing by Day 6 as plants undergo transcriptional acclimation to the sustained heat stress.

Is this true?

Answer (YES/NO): YES